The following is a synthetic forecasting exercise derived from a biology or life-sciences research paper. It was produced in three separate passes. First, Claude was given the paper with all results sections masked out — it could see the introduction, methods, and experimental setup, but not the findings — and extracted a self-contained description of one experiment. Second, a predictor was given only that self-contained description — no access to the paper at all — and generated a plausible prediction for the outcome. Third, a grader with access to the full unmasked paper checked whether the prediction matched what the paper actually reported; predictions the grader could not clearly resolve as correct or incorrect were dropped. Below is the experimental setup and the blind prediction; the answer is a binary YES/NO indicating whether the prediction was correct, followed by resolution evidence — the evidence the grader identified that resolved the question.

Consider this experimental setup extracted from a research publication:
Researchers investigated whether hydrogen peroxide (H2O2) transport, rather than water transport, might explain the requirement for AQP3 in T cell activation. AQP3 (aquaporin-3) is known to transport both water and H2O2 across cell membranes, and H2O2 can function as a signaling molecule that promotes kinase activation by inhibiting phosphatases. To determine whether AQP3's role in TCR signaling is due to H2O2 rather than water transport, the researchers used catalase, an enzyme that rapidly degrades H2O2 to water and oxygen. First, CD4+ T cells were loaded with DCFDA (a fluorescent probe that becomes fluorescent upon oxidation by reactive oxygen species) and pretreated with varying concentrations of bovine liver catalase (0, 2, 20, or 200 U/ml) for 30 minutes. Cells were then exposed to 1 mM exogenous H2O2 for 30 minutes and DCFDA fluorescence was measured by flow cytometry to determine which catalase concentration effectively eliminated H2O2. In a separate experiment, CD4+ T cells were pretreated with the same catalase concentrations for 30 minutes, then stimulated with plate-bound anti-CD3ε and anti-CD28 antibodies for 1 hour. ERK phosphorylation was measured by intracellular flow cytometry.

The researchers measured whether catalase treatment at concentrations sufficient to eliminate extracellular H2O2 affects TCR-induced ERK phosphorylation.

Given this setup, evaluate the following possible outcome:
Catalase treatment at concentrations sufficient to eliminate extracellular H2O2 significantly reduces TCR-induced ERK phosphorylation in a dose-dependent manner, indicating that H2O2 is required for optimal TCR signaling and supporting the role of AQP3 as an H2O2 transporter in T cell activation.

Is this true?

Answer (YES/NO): NO